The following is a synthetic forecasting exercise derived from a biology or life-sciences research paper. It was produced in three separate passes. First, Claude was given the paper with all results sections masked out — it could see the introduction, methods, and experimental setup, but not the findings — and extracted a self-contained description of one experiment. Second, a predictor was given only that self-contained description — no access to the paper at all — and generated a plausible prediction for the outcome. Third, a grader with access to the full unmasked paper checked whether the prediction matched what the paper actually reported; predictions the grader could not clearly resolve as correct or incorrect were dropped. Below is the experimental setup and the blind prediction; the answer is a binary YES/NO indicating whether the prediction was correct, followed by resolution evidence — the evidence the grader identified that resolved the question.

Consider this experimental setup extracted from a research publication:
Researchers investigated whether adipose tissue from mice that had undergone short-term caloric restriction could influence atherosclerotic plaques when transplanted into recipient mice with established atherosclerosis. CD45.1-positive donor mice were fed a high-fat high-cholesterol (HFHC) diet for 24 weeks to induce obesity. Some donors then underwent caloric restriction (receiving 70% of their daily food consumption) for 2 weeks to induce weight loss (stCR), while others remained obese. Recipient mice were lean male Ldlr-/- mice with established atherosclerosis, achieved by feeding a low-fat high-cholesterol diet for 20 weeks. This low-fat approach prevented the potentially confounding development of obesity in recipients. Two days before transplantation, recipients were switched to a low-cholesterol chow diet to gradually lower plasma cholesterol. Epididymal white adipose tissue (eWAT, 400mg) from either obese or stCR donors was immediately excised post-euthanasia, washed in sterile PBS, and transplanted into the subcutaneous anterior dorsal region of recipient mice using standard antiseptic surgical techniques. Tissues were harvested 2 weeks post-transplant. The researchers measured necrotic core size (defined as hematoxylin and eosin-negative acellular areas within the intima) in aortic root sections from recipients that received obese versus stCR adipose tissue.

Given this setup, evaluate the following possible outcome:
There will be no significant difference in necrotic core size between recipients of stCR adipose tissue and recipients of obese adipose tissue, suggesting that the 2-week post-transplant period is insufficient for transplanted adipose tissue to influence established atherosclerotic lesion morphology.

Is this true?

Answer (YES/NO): NO